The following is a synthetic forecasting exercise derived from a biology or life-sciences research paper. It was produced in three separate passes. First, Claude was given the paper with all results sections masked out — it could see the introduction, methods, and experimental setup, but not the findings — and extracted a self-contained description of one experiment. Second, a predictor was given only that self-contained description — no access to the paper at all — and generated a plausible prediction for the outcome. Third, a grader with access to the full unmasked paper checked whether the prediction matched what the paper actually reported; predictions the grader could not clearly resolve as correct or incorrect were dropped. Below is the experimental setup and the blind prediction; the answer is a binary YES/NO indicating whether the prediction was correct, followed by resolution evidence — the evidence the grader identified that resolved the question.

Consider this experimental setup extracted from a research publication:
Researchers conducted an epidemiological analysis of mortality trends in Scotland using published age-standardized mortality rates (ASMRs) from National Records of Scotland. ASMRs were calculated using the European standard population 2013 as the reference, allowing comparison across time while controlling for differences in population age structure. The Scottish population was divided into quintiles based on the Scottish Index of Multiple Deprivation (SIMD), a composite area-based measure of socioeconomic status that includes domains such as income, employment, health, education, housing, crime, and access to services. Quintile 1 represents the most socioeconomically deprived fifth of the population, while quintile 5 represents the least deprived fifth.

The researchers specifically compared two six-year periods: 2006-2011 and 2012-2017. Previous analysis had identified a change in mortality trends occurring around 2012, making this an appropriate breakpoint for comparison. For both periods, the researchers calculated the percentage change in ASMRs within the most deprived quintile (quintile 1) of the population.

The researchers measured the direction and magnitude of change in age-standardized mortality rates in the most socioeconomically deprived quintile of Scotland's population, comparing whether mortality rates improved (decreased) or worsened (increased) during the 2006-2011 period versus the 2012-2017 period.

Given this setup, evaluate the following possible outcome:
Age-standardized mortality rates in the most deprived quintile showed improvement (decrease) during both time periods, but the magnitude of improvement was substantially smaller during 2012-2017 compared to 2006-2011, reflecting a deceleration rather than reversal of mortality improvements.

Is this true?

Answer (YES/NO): NO